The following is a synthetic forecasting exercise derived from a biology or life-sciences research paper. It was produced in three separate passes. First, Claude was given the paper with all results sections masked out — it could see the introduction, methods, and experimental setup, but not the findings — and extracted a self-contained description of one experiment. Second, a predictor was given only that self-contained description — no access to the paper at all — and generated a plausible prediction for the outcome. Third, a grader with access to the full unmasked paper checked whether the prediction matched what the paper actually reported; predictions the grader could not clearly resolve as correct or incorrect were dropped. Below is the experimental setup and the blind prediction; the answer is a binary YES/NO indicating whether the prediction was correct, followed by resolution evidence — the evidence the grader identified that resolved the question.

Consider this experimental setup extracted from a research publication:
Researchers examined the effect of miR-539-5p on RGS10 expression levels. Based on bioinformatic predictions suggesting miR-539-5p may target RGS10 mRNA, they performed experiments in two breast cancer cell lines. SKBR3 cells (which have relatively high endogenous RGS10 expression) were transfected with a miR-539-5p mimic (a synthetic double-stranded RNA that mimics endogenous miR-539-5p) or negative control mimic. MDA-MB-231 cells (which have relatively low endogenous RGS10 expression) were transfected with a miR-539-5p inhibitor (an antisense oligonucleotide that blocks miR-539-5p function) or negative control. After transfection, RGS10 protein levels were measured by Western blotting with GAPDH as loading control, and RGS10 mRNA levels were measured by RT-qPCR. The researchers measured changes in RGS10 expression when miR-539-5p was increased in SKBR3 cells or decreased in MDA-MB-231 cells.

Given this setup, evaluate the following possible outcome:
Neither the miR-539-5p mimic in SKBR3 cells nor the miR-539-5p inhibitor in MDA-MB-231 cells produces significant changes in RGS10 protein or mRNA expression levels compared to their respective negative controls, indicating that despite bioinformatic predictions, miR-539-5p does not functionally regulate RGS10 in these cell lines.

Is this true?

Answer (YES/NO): NO